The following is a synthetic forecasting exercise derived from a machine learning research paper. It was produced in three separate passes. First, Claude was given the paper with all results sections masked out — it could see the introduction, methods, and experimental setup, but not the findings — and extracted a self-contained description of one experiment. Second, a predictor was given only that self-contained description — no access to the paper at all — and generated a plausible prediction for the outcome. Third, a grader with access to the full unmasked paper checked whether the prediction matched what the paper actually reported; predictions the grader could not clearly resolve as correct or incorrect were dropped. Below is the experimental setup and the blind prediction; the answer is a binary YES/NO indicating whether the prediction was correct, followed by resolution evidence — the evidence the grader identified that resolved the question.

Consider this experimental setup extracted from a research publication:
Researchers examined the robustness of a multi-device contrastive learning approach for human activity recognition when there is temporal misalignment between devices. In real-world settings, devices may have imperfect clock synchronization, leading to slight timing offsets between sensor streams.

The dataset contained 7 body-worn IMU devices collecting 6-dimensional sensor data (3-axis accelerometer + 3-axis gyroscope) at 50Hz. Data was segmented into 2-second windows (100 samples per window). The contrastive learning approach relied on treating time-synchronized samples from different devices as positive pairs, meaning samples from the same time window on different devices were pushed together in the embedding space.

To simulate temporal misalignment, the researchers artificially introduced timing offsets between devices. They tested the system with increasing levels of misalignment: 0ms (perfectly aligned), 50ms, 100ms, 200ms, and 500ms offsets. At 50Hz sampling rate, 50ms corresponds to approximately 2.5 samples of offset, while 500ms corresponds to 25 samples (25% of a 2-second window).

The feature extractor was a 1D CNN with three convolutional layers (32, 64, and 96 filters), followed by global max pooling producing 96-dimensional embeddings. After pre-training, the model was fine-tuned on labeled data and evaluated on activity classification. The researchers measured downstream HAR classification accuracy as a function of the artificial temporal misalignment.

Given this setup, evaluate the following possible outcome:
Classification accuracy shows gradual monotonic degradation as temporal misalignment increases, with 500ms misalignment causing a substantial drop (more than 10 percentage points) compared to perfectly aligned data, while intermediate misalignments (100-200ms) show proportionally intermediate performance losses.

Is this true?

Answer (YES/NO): NO